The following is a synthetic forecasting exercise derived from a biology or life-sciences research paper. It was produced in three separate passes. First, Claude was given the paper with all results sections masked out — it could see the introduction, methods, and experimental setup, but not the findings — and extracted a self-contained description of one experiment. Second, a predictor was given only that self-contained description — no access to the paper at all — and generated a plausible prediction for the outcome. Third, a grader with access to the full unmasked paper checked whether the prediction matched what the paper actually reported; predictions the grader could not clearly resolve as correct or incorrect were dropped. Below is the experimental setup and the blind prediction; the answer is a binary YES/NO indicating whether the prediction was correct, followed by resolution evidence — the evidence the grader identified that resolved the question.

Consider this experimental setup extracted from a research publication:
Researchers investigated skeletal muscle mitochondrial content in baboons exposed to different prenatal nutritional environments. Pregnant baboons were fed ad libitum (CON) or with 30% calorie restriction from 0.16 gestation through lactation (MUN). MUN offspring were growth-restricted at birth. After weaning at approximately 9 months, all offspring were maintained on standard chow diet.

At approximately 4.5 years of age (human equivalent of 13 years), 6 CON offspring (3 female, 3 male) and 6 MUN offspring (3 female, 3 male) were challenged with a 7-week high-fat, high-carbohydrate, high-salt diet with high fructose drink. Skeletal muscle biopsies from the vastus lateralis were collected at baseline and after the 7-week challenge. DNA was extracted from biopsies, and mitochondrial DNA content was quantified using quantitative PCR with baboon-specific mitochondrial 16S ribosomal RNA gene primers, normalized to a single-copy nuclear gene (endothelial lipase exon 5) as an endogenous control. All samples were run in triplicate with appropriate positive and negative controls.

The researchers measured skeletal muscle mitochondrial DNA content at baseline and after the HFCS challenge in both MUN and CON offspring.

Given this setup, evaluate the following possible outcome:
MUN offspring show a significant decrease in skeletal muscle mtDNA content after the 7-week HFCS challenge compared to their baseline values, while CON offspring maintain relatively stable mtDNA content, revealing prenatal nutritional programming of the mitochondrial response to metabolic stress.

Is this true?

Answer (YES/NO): NO